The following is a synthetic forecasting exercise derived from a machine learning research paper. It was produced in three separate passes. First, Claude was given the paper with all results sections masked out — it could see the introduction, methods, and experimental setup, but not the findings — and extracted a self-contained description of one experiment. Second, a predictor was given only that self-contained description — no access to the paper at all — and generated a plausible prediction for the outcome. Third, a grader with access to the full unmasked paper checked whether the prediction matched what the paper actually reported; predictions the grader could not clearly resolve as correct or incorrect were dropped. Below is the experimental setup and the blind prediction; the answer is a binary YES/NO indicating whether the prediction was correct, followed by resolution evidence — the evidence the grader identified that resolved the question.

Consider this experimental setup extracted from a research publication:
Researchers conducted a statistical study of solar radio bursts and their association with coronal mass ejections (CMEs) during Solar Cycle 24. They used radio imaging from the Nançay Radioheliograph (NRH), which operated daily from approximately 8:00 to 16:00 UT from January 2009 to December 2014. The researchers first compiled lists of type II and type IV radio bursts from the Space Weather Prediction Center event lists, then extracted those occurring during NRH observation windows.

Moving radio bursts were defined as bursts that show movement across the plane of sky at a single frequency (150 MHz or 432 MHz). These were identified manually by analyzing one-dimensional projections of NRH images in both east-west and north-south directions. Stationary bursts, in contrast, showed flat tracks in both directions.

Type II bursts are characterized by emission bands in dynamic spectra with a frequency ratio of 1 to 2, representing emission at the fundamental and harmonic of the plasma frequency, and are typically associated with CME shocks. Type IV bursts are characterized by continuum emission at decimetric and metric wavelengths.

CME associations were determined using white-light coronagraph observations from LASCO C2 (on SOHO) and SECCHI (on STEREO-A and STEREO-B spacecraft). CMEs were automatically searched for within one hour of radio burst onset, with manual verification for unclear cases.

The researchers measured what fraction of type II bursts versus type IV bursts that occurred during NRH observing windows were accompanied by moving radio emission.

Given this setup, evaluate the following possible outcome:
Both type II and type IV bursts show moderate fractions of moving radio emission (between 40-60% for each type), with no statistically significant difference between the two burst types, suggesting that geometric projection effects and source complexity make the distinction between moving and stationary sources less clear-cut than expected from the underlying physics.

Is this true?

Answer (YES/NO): NO